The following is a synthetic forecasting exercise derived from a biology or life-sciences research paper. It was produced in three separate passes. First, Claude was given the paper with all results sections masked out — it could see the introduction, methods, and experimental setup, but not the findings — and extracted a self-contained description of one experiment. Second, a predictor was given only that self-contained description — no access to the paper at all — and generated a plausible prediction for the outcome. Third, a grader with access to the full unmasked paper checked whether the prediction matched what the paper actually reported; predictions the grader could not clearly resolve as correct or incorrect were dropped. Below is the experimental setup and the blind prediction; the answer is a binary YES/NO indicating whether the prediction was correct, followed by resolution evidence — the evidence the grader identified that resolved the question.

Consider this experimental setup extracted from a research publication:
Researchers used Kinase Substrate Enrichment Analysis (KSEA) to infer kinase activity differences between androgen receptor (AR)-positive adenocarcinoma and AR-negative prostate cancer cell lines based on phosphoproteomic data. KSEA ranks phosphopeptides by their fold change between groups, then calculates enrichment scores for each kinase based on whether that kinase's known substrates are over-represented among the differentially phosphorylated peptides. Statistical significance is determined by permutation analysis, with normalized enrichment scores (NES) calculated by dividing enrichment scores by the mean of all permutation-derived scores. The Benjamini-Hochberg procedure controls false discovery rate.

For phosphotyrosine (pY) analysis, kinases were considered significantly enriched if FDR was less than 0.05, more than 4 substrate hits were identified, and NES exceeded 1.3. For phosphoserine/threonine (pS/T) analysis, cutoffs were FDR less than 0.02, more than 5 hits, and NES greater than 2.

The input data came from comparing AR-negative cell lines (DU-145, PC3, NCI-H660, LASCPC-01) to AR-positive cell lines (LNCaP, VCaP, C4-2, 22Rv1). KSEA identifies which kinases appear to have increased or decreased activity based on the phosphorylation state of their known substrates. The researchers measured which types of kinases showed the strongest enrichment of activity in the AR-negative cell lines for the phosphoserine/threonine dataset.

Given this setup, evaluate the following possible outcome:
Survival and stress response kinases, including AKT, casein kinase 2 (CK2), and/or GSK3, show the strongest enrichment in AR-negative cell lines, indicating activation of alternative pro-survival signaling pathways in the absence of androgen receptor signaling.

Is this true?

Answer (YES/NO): NO